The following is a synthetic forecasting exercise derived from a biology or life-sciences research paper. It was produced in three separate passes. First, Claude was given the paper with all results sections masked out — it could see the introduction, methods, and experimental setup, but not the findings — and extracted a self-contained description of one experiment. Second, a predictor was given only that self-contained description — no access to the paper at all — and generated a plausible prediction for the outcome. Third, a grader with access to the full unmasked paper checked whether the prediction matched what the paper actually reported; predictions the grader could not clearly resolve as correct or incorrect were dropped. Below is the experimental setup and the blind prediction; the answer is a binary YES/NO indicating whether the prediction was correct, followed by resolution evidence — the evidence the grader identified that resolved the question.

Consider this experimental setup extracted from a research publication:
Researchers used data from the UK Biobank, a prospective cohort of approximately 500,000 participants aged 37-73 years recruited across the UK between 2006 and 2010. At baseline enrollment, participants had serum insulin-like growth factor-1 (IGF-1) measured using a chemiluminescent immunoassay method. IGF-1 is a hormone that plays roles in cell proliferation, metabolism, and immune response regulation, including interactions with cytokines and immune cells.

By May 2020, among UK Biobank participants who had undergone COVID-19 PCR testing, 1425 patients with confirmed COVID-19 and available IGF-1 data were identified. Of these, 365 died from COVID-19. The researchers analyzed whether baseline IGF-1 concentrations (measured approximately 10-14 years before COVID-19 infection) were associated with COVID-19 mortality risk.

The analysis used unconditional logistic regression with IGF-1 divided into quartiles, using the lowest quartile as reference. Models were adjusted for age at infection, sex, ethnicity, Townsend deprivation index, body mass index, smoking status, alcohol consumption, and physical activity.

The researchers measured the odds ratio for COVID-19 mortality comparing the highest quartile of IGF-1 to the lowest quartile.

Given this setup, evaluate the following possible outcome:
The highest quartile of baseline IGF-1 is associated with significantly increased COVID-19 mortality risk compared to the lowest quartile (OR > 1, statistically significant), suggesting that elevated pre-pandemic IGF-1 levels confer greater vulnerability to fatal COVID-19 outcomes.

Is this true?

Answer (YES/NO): NO